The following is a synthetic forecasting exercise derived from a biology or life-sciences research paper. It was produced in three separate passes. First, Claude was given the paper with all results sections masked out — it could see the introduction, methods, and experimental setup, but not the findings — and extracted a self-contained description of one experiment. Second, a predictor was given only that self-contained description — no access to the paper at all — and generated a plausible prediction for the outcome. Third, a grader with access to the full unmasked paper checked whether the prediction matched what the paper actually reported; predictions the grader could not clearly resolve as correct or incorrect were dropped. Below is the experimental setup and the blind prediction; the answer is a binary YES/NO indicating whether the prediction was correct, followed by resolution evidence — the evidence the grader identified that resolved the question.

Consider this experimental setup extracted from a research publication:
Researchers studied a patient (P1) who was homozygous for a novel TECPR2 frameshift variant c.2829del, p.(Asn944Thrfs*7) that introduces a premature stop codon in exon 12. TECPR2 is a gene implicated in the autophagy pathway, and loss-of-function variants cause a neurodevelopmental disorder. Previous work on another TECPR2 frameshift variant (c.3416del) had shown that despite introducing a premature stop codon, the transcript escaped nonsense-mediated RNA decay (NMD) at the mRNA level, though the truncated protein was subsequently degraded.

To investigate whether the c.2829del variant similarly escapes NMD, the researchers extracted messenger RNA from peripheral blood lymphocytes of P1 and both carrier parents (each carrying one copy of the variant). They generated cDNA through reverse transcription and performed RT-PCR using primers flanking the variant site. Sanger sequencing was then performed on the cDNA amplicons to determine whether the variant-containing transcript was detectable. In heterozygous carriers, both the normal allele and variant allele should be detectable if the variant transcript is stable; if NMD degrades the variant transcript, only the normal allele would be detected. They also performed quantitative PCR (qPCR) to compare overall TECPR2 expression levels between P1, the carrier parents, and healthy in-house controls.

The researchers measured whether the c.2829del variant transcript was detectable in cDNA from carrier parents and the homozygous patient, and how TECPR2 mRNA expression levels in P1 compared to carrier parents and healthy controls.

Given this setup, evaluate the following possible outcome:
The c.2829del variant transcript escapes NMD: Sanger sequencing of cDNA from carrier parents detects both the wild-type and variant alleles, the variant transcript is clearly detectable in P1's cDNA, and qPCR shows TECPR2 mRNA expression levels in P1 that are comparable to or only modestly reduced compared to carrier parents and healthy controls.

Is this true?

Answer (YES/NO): YES